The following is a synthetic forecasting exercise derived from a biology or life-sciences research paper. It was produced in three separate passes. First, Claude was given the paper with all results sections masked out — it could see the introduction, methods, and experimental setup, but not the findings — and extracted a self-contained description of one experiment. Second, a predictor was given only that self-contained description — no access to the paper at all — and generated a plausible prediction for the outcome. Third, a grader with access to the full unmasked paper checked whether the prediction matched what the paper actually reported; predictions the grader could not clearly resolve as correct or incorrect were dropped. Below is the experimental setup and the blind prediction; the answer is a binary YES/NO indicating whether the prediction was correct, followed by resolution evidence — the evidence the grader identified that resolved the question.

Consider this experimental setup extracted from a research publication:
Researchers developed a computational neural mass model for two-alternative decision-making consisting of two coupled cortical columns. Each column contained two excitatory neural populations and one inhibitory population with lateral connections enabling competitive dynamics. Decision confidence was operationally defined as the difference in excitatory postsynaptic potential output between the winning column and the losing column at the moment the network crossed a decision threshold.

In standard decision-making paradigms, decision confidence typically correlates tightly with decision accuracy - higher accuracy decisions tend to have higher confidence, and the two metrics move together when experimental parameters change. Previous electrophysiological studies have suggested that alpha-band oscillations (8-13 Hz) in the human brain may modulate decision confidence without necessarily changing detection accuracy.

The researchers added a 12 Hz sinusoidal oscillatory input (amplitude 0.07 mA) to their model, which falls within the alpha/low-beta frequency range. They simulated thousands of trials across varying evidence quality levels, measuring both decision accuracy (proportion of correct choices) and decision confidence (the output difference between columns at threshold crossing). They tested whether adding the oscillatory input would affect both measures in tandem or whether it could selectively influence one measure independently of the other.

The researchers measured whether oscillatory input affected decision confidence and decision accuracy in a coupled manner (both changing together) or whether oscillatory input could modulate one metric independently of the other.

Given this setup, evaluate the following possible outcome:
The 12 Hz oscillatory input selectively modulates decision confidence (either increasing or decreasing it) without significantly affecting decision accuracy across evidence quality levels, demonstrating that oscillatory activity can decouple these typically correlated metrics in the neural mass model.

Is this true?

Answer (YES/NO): YES